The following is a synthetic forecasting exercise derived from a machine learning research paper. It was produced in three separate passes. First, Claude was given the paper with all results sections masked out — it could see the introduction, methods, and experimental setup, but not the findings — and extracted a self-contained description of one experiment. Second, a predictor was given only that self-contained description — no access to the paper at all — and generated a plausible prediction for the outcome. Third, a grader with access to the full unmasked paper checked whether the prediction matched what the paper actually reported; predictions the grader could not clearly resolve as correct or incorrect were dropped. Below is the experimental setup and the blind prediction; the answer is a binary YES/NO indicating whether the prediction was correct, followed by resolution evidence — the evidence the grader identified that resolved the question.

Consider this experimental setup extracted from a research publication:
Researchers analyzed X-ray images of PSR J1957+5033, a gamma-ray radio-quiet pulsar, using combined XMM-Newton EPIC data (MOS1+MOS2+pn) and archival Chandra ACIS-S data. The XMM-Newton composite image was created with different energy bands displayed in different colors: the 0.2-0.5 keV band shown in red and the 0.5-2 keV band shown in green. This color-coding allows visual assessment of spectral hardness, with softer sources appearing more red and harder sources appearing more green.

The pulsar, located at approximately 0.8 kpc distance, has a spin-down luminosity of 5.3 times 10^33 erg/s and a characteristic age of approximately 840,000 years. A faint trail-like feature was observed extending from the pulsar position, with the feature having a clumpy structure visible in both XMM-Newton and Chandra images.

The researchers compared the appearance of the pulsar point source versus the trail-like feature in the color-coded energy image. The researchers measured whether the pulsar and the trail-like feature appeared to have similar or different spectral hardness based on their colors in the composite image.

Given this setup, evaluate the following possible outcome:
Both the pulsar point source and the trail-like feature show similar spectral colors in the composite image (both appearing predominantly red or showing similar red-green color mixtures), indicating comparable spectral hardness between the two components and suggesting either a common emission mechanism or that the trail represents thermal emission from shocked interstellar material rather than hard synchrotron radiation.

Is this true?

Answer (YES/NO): NO